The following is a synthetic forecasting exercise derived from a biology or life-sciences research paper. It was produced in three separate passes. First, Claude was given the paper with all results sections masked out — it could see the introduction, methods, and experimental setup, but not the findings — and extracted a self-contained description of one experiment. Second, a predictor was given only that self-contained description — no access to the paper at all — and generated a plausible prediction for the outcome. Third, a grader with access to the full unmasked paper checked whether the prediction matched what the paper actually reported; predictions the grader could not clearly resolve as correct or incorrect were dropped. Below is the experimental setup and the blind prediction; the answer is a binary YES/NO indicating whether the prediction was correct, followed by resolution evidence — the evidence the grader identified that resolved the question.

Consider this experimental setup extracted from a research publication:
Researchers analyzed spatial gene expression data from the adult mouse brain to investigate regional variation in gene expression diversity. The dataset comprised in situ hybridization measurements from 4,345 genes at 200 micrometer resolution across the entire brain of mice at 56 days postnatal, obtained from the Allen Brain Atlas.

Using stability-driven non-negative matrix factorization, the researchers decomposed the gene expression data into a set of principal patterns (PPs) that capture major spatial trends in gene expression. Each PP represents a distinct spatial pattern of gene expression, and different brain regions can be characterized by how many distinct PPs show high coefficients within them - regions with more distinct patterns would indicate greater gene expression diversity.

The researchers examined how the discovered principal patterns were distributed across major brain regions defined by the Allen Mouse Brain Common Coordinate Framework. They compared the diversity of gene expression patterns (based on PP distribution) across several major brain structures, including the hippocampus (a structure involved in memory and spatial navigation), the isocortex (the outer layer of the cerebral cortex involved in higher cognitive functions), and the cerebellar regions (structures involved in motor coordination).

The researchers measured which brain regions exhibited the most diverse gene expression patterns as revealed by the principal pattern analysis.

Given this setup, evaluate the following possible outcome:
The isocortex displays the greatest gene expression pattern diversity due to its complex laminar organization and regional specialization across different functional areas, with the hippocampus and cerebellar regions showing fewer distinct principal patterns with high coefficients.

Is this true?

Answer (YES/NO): NO